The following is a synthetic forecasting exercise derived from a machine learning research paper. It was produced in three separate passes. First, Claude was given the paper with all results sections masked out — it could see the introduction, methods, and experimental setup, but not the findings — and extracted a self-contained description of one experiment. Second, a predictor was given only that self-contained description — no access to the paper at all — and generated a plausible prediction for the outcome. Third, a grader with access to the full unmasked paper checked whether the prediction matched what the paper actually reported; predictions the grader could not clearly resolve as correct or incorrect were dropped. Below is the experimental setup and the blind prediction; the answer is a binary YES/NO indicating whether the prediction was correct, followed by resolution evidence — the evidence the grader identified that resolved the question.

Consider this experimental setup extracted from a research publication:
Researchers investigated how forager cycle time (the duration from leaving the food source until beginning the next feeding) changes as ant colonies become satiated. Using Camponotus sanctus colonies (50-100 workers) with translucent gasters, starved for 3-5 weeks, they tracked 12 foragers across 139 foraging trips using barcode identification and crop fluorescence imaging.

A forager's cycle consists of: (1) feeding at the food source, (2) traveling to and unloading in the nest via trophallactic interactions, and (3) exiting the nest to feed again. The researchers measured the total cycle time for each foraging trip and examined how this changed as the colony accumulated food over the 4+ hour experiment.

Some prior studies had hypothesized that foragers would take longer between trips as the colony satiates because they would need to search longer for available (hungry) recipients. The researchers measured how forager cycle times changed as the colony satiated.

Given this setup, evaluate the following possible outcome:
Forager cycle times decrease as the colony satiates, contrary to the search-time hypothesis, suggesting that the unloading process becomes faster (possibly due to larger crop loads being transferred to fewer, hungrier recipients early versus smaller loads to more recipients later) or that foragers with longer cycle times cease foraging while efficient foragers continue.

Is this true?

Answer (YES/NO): NO